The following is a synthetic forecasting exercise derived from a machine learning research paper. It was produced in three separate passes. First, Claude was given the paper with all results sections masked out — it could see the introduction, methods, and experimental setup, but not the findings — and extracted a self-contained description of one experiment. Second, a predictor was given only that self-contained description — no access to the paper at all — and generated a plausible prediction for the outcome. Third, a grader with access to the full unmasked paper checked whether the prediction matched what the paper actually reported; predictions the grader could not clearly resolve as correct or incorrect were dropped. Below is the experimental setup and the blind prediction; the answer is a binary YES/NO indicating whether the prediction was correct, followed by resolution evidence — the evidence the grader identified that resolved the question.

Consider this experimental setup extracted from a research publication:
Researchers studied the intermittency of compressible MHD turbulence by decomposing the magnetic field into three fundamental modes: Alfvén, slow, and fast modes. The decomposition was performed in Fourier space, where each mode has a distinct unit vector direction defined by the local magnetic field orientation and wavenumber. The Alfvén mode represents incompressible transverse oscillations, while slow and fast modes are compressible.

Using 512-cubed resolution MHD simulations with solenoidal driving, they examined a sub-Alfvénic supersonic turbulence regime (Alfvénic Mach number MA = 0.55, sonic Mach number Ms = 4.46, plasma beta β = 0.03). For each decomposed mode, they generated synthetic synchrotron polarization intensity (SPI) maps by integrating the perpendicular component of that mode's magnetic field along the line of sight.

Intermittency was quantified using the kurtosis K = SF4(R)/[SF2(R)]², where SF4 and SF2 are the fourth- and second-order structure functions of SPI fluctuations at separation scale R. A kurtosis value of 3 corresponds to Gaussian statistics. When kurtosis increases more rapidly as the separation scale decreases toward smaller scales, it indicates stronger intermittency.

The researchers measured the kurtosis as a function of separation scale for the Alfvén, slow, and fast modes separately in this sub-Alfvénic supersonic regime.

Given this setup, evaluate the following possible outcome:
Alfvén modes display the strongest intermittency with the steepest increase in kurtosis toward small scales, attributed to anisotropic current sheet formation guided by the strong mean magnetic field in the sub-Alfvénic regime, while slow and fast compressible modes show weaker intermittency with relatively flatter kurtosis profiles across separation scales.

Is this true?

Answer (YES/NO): NO